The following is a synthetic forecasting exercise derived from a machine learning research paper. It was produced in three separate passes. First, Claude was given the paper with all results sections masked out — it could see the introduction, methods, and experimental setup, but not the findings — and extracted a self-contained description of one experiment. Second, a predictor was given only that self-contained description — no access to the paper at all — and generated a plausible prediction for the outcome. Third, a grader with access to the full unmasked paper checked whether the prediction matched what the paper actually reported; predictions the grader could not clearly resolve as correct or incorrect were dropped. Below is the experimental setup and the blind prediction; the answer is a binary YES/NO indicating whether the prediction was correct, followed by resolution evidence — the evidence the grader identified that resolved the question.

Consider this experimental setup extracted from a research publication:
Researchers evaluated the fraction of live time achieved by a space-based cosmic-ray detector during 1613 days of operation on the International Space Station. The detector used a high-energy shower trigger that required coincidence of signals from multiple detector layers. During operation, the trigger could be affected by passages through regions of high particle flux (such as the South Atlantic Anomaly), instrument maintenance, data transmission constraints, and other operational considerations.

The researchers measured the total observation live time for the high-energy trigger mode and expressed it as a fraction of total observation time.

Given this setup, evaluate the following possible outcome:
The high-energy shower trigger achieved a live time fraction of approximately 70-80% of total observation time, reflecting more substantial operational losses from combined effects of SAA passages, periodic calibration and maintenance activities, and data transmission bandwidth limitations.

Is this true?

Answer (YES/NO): NO